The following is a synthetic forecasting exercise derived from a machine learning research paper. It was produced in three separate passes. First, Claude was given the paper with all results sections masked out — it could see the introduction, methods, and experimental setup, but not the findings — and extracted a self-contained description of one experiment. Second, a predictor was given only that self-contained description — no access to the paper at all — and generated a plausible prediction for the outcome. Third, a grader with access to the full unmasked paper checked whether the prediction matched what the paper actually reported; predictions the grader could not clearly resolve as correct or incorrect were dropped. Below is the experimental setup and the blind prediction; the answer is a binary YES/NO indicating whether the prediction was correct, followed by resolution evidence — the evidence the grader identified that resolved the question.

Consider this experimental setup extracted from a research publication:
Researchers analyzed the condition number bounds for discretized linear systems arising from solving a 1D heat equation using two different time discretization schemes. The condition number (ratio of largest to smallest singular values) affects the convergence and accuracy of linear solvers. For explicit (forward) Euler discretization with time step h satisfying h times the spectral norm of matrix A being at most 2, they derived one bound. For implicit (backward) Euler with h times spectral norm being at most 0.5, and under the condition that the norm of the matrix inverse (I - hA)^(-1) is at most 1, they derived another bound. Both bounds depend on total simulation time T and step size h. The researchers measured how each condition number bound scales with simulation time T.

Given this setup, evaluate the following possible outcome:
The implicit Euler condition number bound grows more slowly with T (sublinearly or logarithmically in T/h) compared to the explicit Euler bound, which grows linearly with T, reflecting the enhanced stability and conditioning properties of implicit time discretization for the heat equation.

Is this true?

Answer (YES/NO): NO